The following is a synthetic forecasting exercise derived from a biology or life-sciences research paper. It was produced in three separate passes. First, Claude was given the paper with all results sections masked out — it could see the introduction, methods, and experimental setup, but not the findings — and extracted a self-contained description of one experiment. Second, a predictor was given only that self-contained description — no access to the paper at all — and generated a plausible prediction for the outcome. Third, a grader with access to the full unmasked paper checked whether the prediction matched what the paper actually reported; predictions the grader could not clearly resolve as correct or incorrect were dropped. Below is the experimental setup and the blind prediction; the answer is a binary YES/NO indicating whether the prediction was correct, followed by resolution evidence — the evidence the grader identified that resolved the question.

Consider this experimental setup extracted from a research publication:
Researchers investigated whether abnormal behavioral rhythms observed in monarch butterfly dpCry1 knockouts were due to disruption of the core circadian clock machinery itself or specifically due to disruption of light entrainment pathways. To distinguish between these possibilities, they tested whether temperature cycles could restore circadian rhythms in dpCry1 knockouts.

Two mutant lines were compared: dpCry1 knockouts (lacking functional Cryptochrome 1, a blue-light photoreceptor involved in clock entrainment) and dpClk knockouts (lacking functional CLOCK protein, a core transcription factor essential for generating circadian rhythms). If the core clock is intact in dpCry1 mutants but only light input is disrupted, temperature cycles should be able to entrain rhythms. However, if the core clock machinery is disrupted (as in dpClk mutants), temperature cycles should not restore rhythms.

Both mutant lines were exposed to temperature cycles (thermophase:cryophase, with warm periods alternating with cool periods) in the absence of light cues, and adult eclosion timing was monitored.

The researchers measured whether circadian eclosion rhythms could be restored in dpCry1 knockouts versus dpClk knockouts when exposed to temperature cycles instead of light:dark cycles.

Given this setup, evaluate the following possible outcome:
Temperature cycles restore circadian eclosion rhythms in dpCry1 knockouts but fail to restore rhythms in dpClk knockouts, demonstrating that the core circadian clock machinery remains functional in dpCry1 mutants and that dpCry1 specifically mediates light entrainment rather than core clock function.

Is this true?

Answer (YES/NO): YES